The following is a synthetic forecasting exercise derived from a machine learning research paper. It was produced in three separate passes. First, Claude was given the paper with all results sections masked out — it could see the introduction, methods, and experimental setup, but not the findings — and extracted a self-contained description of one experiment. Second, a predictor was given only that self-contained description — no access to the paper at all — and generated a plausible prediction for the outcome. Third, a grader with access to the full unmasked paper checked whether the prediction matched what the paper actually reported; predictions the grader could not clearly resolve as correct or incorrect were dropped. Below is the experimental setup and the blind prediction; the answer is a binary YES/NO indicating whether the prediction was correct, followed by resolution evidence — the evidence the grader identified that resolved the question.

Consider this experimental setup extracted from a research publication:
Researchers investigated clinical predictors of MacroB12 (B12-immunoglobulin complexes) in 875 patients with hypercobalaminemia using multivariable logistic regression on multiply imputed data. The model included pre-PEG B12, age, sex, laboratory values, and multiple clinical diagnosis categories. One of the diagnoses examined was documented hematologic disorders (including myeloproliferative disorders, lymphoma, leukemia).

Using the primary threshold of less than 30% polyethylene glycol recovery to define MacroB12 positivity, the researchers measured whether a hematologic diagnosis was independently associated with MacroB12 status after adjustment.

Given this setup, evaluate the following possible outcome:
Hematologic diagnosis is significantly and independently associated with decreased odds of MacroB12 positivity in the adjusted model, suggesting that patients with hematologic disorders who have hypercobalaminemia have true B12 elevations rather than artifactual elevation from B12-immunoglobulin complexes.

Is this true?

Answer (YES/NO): YES